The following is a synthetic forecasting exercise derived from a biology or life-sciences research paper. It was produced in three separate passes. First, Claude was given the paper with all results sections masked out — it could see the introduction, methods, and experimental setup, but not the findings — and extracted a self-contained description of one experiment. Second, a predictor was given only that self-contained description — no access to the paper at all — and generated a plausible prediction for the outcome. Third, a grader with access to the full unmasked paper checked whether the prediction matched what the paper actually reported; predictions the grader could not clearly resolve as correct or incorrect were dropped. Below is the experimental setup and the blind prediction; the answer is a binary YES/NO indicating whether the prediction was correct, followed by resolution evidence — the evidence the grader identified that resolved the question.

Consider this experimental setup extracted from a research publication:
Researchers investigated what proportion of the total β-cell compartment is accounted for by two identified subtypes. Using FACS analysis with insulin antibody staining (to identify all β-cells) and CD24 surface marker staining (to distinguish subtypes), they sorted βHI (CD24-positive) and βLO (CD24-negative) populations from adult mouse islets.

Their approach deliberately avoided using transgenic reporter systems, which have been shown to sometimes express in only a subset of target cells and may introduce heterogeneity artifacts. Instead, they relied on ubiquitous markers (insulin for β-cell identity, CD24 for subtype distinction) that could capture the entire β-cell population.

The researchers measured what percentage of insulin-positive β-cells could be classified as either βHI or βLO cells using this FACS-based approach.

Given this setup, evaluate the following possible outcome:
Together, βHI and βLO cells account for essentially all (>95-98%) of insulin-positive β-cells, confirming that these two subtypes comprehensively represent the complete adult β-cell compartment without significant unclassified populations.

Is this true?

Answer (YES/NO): NO